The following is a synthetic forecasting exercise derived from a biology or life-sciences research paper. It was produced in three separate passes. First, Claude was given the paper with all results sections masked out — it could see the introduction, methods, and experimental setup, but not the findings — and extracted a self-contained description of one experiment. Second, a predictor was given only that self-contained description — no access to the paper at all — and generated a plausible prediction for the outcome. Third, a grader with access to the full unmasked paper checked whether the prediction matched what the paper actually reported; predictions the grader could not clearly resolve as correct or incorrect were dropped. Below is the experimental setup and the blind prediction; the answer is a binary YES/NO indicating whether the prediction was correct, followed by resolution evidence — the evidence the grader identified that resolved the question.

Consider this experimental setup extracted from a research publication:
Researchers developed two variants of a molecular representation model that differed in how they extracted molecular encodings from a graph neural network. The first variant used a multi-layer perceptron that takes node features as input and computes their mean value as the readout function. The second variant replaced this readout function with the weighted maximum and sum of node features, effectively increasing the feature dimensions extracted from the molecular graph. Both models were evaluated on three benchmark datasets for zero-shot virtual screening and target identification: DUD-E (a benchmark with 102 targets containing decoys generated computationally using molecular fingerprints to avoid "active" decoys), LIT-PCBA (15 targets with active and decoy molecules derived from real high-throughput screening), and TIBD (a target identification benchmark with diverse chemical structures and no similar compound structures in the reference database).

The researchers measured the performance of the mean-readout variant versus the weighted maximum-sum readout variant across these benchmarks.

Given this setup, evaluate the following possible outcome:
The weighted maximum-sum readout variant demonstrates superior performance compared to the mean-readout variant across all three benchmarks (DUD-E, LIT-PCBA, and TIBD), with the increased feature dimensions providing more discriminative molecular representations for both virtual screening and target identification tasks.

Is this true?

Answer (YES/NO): NO